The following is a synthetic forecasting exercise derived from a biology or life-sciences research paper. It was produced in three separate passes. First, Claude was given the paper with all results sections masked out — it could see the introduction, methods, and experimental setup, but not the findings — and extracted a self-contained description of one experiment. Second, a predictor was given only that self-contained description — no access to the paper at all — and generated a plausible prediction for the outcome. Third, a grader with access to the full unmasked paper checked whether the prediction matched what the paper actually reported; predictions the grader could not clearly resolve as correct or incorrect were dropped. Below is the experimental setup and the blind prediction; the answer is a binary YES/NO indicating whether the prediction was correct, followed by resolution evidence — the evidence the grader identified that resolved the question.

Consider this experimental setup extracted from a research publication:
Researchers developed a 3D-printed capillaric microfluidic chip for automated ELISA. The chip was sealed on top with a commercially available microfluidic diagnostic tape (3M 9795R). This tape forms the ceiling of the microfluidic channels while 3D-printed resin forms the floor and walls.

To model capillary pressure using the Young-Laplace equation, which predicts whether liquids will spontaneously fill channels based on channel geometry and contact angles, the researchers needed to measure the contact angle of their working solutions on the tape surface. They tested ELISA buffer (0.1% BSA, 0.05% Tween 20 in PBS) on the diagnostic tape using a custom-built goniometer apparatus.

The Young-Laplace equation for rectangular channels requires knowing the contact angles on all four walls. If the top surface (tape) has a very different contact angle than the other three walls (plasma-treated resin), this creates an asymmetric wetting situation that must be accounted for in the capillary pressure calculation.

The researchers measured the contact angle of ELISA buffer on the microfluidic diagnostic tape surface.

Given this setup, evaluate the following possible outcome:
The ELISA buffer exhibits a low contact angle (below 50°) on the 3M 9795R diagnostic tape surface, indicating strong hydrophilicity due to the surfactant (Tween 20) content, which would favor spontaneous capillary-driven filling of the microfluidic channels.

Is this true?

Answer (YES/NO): NO